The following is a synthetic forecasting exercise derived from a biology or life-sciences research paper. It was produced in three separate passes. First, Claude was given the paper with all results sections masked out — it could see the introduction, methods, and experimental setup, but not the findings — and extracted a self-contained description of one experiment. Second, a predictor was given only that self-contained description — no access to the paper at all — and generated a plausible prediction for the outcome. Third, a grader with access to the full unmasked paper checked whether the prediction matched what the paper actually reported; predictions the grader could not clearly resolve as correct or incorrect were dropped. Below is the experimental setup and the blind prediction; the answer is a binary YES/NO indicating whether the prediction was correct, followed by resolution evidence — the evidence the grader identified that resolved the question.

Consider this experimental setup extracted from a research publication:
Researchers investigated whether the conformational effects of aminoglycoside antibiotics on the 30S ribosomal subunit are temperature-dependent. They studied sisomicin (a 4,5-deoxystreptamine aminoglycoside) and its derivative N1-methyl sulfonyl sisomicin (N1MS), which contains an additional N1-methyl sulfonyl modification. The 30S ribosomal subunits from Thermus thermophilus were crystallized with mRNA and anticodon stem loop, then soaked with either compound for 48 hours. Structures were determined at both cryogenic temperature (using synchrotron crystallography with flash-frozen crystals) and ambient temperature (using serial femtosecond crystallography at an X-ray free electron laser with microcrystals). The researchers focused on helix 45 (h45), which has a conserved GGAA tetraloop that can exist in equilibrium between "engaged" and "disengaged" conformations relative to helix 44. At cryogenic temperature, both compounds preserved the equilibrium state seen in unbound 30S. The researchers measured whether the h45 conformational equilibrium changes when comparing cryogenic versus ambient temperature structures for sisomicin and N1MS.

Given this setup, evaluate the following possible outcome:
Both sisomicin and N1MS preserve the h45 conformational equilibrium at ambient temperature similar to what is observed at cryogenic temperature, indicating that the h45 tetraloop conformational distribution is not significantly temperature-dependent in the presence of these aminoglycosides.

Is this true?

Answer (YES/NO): NO